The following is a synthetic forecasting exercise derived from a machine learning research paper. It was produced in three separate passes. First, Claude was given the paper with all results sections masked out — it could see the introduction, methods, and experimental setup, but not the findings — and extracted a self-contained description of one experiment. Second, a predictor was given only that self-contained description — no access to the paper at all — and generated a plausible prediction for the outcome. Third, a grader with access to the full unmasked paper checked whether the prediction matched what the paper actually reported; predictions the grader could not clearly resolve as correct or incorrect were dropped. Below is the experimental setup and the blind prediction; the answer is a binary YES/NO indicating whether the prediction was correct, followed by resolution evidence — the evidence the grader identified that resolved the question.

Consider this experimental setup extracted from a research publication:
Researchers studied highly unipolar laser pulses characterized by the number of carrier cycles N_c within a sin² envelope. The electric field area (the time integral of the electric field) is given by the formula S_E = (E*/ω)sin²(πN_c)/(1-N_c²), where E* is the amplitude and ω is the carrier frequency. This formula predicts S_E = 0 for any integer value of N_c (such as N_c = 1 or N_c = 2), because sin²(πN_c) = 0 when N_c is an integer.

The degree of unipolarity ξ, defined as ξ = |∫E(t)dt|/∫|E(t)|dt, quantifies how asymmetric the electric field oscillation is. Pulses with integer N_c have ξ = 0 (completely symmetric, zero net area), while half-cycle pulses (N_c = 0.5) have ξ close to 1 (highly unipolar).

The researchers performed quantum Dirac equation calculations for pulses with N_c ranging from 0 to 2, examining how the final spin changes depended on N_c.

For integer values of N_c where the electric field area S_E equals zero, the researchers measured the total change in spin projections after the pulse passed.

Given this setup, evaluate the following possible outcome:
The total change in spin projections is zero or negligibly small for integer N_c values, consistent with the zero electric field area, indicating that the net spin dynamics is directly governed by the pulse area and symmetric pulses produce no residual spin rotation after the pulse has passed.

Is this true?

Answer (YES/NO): YES